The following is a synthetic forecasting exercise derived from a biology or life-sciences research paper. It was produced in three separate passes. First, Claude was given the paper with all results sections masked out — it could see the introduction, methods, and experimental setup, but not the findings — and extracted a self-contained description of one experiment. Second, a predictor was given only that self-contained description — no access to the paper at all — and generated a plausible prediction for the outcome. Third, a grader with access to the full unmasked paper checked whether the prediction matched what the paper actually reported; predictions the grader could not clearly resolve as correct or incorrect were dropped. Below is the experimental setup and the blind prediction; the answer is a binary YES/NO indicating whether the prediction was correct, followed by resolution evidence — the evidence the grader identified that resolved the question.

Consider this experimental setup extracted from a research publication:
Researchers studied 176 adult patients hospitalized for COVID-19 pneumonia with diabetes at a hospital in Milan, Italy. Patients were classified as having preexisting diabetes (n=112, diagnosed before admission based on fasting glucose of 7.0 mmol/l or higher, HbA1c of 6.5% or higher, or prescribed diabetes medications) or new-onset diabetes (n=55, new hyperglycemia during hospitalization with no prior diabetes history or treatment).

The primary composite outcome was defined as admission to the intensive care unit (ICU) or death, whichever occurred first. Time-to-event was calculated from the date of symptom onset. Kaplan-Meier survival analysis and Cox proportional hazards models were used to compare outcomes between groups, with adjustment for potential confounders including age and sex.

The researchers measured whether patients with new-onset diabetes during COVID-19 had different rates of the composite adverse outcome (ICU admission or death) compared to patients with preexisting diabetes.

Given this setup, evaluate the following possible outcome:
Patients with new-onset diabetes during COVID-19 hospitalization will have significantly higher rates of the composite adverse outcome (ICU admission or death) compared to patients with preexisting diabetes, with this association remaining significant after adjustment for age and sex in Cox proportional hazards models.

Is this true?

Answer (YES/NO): YES